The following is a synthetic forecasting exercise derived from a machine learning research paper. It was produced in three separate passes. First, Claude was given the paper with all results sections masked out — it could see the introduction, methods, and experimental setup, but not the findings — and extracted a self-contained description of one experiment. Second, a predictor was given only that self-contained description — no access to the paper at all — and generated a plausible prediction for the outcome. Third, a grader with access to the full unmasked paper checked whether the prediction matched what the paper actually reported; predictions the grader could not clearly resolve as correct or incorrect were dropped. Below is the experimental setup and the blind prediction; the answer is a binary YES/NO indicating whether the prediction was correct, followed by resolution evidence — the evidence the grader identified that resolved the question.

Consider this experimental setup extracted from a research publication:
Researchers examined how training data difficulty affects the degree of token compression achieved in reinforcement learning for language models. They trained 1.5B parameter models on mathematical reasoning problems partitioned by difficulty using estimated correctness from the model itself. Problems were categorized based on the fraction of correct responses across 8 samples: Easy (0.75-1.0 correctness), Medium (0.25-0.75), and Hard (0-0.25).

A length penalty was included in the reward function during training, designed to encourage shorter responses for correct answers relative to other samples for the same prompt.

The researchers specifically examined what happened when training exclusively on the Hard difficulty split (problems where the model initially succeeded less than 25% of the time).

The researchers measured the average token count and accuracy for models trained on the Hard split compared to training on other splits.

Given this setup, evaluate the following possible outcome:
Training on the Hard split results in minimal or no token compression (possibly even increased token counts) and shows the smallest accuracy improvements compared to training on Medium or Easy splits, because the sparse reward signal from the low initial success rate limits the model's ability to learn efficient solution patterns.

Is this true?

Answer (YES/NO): NO